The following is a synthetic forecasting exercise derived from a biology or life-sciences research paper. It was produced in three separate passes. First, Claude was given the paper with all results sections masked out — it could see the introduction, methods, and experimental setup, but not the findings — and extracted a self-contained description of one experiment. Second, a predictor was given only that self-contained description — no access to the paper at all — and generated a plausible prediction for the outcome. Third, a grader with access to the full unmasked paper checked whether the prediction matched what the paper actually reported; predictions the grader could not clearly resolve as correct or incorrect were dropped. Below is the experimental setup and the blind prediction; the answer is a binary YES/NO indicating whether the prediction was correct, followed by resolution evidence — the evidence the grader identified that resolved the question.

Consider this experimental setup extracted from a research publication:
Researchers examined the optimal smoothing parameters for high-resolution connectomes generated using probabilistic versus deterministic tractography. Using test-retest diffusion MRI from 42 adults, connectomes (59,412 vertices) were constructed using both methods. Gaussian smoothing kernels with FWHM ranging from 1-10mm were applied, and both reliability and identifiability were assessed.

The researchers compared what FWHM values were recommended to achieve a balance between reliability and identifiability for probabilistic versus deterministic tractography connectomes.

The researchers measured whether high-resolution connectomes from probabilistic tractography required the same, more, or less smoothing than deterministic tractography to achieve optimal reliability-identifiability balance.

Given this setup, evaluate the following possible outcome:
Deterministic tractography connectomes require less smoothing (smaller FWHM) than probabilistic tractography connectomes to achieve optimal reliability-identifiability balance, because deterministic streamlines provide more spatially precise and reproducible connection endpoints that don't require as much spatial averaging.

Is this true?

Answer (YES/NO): NO